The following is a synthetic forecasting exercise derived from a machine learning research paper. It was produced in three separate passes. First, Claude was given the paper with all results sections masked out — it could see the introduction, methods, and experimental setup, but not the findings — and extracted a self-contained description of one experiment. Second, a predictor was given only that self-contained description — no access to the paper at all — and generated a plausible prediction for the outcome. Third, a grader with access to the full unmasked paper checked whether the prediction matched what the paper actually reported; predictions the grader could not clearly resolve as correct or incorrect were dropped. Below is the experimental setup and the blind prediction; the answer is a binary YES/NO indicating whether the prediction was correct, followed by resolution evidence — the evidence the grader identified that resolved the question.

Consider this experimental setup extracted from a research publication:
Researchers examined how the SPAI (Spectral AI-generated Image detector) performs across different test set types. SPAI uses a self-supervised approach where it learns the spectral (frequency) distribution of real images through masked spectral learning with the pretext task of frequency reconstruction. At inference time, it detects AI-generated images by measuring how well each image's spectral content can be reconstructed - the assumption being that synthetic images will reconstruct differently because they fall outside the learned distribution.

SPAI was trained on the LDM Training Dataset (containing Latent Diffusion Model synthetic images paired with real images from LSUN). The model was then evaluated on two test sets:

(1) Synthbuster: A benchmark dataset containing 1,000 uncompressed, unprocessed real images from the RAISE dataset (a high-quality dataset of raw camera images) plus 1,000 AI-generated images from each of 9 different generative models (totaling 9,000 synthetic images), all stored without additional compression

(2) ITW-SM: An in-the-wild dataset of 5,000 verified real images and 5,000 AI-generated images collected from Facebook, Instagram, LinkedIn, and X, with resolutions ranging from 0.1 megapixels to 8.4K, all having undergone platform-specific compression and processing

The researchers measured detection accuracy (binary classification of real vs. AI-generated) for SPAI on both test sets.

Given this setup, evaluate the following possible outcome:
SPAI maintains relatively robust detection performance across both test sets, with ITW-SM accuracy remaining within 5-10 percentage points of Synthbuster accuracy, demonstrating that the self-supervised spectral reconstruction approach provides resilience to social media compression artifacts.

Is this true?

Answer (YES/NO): NO